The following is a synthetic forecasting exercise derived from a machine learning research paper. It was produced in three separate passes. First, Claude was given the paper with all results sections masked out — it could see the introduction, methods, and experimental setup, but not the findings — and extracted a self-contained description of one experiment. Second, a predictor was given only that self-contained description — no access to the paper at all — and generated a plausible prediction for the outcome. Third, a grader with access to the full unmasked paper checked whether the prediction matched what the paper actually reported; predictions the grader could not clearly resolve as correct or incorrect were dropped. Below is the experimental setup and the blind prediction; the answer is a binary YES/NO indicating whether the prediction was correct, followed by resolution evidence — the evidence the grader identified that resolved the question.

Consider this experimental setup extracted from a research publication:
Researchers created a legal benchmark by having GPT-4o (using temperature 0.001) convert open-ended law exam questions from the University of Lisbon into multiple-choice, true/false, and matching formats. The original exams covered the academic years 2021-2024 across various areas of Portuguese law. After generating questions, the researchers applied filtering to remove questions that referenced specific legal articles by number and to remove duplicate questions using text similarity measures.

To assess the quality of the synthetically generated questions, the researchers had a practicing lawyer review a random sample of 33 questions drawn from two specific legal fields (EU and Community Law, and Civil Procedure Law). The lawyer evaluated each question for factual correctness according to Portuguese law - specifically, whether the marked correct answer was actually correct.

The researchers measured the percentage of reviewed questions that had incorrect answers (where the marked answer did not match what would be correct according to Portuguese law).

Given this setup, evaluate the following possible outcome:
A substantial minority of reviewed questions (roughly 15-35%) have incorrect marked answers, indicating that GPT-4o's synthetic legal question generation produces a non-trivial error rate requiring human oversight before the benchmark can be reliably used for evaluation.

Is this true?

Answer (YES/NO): NO